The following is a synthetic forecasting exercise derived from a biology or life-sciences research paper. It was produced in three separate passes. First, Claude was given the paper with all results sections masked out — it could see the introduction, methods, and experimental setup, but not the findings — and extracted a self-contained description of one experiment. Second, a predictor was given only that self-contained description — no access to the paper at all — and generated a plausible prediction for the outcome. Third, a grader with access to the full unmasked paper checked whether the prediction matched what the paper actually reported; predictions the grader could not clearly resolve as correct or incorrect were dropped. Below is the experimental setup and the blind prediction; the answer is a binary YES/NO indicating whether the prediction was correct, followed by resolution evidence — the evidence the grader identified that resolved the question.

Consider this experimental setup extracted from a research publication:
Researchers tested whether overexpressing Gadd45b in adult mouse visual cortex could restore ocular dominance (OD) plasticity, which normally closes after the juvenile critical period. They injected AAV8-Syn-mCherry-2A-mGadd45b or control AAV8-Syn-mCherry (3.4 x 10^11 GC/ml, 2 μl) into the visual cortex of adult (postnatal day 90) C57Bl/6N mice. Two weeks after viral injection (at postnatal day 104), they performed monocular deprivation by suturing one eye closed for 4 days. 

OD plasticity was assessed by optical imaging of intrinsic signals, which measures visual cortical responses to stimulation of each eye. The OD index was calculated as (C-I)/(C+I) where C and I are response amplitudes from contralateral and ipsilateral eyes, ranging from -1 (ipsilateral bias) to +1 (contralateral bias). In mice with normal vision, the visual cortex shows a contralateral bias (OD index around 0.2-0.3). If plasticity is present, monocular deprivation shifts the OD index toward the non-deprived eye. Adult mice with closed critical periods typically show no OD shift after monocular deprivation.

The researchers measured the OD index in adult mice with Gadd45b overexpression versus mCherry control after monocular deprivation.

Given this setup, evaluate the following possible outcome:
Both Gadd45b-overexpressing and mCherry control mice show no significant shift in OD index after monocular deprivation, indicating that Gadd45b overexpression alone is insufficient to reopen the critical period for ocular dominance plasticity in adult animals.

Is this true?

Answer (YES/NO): NO